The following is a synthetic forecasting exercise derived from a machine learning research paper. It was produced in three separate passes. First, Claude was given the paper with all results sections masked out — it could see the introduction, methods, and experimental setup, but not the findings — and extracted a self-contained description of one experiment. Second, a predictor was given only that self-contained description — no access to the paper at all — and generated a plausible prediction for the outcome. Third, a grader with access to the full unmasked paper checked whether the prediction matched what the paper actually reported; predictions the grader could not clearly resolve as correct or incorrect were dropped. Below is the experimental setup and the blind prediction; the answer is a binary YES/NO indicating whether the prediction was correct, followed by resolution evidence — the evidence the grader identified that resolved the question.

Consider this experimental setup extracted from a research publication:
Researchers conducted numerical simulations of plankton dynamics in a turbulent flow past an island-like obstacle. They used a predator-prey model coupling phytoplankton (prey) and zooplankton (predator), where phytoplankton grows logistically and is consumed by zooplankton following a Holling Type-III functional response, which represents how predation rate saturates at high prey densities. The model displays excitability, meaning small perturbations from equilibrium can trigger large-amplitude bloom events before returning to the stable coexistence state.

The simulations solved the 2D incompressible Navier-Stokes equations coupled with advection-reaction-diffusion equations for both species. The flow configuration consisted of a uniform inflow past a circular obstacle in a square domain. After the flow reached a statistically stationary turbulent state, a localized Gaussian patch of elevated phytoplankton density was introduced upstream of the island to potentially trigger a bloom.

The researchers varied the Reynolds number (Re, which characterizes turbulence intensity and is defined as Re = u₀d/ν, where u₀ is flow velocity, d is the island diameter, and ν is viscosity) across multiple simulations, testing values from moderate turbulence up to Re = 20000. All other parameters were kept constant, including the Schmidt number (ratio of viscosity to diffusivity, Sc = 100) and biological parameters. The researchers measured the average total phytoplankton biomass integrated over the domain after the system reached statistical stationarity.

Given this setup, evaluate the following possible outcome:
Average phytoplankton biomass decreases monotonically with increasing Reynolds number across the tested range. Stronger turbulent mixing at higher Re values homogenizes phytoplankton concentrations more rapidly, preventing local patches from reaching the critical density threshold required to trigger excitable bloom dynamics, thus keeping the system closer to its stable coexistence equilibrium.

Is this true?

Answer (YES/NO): NO